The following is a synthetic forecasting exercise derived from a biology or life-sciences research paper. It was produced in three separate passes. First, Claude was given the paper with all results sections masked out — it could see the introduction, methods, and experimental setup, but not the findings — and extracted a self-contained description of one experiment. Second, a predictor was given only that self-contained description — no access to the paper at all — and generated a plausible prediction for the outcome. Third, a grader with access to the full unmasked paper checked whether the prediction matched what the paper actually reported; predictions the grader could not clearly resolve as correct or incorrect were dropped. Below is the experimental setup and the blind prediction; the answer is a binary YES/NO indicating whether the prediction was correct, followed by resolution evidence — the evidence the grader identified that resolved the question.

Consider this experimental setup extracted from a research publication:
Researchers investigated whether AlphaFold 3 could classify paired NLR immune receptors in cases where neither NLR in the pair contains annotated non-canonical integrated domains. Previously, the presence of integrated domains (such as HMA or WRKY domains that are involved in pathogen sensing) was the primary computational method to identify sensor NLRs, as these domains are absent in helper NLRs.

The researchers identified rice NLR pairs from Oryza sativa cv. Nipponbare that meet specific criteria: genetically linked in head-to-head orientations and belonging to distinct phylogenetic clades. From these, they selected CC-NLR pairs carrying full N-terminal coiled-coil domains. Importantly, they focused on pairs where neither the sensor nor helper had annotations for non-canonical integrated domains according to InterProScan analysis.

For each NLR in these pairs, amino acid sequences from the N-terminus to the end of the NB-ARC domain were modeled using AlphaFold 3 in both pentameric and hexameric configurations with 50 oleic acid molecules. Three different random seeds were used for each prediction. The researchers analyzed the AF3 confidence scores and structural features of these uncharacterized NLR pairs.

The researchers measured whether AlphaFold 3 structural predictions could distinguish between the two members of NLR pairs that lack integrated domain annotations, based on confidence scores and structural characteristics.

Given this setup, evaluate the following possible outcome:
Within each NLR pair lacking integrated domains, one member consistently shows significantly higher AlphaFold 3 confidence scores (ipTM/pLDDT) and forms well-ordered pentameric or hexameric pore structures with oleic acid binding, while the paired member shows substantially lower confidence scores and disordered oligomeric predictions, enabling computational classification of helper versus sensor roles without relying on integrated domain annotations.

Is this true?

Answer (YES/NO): NO